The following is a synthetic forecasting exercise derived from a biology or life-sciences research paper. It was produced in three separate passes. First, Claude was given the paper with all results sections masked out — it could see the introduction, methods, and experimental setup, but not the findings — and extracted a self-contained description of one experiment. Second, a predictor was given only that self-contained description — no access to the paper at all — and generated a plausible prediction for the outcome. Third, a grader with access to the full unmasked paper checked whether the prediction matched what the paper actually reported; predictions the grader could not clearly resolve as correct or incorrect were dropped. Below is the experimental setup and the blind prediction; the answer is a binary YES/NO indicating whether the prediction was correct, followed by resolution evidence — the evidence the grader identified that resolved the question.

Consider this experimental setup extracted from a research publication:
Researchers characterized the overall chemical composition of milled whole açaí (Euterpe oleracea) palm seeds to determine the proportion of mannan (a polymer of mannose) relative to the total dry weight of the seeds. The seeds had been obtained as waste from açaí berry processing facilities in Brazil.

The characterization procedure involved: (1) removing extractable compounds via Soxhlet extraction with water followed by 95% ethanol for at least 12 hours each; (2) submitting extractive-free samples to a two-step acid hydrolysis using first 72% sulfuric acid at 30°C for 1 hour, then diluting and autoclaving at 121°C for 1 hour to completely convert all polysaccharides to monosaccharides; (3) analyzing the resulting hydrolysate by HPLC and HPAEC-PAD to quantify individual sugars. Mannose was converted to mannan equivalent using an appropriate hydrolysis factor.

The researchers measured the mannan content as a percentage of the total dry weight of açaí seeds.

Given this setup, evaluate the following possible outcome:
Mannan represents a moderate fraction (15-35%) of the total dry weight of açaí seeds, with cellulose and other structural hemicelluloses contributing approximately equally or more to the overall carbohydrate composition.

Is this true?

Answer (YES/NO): NO